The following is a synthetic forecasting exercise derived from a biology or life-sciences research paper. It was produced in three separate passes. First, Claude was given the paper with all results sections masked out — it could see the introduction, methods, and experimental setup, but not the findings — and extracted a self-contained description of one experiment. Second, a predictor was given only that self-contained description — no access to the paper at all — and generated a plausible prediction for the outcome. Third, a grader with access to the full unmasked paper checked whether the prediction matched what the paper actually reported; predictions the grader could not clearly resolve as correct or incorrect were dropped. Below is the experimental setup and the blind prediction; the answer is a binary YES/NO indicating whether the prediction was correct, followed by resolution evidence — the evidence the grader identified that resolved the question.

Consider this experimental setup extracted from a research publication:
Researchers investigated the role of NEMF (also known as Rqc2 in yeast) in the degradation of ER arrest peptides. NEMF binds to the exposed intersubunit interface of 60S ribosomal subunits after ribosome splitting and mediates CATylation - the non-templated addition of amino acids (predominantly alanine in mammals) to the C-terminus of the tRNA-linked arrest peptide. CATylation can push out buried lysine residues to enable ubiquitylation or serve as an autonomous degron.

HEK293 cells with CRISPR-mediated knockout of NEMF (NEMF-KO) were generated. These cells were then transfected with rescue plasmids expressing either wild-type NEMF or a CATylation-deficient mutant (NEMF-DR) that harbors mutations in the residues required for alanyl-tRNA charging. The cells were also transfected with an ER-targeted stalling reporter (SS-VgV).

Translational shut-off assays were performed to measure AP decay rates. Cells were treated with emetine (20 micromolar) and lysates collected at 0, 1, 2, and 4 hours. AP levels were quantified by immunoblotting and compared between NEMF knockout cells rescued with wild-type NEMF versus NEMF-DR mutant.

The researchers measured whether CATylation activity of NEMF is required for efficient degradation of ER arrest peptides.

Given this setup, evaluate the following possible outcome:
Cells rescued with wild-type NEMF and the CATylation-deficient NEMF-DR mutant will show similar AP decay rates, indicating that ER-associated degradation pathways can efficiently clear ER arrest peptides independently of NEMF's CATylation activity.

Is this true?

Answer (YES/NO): NO